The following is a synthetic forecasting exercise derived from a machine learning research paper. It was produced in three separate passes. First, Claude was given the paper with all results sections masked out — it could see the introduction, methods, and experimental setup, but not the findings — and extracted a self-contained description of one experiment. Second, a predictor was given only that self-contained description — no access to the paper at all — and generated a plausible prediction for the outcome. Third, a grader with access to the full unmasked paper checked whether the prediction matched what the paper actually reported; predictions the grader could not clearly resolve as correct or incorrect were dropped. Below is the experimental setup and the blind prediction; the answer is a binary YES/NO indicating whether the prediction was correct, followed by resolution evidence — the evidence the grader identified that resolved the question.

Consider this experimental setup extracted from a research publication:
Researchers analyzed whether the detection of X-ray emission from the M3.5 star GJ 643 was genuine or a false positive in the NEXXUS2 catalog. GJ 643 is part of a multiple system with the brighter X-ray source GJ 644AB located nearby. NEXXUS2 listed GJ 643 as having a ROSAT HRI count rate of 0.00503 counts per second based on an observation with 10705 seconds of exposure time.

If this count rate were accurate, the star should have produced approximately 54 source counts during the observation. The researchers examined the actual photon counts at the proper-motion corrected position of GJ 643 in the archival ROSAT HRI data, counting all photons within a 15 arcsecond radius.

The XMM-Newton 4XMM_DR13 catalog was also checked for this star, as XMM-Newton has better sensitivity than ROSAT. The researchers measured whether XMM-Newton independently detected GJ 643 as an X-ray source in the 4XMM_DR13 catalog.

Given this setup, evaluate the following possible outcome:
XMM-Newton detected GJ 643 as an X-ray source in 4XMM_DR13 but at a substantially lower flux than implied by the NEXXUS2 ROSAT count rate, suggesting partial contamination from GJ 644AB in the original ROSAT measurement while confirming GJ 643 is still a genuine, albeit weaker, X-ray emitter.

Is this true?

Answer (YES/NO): NO